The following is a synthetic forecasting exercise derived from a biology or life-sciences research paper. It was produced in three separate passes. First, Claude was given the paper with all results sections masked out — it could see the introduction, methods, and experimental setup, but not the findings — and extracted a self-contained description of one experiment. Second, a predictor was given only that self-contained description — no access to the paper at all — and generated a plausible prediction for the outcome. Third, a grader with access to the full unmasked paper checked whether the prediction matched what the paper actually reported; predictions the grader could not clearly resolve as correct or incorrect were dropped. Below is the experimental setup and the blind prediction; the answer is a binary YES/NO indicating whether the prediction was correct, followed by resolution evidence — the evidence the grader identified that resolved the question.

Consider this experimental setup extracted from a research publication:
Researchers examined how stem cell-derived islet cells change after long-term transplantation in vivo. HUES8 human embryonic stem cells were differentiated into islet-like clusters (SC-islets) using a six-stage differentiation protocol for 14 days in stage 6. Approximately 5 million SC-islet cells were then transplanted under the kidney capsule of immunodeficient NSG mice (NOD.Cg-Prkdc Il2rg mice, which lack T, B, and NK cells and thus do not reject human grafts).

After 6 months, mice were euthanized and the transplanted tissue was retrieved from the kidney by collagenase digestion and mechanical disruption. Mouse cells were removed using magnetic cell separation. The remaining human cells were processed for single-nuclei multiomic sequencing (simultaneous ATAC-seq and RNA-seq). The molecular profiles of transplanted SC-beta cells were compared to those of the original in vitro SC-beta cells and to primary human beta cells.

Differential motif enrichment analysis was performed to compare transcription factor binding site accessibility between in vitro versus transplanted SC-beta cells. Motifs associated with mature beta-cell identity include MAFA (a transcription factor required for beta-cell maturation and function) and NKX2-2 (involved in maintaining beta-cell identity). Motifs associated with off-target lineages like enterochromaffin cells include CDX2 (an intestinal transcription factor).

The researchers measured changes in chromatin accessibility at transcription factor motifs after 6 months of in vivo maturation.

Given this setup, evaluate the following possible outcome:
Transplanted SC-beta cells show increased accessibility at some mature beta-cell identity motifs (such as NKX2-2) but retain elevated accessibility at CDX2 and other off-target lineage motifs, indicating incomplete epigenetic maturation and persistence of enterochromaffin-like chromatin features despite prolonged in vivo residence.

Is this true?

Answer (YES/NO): NO